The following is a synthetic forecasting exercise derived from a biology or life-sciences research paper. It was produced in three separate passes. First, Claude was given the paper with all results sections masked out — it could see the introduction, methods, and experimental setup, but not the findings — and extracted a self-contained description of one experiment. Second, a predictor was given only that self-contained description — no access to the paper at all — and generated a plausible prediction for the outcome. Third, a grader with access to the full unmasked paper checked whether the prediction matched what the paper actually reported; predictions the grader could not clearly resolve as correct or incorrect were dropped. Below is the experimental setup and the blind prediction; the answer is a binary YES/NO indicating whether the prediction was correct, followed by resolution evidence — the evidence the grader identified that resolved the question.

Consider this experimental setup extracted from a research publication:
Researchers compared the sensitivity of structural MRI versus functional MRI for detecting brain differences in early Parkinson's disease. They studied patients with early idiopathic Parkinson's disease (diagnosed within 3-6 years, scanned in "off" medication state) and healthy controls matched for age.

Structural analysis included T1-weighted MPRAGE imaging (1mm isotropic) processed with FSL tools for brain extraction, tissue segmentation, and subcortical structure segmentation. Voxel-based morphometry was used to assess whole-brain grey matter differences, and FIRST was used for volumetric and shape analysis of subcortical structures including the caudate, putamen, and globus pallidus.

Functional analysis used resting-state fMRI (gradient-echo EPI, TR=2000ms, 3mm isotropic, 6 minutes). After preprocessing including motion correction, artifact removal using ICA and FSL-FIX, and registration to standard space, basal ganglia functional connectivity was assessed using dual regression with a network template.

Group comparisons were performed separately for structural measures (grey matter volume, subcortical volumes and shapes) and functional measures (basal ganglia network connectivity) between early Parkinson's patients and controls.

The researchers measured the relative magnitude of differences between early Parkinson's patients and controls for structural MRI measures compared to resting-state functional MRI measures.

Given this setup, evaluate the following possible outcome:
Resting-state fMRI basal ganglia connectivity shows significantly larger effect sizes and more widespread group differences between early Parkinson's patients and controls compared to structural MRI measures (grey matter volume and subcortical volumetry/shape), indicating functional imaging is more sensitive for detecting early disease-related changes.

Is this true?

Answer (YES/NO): YES